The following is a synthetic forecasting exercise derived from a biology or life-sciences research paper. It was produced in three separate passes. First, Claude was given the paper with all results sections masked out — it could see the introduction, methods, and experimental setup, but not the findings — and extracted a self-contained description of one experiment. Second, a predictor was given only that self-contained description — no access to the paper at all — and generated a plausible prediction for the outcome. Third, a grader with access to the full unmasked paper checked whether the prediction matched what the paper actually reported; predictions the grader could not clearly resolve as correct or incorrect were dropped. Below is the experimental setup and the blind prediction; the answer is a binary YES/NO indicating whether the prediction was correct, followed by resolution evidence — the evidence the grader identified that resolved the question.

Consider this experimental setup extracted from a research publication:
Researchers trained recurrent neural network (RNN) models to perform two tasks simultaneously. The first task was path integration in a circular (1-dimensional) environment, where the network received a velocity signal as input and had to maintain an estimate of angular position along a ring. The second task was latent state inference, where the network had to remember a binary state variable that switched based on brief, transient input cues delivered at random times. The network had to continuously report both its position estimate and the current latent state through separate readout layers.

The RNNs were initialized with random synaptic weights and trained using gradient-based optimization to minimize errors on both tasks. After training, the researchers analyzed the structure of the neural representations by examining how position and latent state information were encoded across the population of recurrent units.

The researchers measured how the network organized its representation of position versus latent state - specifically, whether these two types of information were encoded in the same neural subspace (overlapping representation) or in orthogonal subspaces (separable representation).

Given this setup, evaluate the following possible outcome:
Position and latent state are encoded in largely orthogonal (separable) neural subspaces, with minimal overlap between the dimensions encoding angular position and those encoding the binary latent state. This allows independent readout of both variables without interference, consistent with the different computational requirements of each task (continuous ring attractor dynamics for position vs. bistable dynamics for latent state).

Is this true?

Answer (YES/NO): YES